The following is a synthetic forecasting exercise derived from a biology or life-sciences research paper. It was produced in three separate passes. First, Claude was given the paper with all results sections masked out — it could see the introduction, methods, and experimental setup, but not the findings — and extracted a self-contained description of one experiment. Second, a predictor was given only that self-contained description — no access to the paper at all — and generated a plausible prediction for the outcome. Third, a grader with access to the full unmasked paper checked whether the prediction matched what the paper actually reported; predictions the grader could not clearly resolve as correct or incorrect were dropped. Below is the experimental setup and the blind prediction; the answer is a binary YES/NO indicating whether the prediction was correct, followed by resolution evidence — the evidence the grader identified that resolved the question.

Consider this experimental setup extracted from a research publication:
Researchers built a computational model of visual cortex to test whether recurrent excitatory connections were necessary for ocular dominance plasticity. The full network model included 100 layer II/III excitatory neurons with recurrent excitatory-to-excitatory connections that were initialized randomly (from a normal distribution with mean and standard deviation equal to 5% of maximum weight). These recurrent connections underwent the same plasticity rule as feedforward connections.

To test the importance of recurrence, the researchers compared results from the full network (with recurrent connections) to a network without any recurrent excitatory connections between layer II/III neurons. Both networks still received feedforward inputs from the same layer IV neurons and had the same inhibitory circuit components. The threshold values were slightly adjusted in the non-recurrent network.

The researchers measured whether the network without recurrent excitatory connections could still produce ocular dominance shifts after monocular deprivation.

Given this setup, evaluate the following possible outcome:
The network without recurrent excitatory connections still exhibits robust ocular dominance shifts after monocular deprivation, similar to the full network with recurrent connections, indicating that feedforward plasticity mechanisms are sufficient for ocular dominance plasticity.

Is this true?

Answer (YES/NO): YES